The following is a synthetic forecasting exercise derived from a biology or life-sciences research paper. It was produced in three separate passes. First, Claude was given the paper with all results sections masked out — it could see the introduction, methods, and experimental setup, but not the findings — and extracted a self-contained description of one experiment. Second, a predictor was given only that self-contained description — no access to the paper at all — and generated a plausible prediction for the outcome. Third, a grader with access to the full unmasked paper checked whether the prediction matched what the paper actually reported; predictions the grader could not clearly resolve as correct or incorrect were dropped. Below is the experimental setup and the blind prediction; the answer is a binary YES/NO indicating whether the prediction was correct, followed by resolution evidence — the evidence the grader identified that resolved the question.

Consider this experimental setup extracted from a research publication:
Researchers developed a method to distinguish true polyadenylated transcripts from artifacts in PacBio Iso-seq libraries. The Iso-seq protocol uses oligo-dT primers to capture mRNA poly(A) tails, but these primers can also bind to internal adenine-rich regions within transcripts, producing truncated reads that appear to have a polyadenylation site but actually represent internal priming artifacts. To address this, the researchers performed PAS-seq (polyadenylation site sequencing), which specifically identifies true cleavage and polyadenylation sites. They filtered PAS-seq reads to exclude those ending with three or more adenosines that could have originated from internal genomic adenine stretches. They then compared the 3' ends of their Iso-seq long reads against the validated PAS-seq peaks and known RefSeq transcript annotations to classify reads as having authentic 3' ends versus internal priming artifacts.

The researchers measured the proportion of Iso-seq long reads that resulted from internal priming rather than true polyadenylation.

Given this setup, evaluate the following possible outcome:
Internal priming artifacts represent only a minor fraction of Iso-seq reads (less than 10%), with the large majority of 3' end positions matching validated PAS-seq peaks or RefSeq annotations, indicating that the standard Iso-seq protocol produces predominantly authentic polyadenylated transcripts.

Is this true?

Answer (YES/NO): NO